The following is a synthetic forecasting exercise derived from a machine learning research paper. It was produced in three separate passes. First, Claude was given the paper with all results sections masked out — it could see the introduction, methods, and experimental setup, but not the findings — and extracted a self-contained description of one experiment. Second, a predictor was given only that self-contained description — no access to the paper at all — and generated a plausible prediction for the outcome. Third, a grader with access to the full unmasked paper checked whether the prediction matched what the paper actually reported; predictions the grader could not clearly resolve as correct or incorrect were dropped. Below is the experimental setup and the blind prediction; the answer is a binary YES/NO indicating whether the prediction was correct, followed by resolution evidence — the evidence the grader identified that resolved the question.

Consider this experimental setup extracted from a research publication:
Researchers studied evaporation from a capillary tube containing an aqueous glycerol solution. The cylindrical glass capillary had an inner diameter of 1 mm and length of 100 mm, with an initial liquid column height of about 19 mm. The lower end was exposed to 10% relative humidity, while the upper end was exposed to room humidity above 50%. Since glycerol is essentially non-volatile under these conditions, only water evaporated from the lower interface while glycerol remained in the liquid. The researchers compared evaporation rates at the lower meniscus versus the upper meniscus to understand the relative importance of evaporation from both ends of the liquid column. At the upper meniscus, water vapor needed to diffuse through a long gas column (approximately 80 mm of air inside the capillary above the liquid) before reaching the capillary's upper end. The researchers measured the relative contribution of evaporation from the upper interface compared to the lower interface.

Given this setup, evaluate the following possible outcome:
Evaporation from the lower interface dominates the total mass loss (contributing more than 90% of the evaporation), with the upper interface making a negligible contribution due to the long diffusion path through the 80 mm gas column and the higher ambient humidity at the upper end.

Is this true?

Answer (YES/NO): YES